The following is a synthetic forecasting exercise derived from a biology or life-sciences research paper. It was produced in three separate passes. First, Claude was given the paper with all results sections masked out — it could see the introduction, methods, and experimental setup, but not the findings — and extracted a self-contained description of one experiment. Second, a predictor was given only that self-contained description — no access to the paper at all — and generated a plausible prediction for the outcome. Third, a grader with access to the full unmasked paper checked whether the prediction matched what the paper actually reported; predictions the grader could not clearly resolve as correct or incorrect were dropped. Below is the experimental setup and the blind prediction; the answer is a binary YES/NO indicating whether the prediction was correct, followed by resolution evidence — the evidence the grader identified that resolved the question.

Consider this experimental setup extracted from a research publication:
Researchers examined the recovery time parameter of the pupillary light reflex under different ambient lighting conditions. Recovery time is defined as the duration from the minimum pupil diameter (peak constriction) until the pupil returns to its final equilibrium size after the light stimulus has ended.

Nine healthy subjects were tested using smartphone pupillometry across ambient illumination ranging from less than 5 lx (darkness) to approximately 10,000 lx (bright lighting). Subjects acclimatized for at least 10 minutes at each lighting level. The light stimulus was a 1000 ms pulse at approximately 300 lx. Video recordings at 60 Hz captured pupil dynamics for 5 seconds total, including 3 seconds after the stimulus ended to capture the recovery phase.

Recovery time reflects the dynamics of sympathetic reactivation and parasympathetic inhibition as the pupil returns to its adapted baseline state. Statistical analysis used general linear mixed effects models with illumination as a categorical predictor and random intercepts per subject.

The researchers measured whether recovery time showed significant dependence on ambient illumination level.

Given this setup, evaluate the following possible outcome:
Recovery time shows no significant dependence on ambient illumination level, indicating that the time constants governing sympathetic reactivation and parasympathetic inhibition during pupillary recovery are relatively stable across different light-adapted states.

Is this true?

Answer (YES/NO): NO